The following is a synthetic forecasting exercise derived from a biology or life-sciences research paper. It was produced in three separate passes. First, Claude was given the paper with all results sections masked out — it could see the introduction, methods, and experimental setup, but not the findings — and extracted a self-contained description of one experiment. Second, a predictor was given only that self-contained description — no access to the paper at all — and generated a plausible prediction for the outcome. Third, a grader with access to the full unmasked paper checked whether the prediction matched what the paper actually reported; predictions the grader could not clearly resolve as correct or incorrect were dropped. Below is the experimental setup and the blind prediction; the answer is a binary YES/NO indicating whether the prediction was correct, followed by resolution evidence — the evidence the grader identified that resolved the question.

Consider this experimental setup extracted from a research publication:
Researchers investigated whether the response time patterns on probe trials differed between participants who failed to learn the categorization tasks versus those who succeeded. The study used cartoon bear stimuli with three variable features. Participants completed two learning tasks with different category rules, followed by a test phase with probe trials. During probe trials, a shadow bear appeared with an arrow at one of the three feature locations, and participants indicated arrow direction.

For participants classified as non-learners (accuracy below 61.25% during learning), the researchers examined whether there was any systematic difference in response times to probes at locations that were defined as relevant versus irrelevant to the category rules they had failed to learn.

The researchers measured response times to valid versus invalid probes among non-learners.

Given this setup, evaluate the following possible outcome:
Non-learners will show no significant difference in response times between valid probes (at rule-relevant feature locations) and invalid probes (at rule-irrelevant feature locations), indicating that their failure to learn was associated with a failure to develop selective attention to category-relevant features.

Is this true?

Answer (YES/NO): YES